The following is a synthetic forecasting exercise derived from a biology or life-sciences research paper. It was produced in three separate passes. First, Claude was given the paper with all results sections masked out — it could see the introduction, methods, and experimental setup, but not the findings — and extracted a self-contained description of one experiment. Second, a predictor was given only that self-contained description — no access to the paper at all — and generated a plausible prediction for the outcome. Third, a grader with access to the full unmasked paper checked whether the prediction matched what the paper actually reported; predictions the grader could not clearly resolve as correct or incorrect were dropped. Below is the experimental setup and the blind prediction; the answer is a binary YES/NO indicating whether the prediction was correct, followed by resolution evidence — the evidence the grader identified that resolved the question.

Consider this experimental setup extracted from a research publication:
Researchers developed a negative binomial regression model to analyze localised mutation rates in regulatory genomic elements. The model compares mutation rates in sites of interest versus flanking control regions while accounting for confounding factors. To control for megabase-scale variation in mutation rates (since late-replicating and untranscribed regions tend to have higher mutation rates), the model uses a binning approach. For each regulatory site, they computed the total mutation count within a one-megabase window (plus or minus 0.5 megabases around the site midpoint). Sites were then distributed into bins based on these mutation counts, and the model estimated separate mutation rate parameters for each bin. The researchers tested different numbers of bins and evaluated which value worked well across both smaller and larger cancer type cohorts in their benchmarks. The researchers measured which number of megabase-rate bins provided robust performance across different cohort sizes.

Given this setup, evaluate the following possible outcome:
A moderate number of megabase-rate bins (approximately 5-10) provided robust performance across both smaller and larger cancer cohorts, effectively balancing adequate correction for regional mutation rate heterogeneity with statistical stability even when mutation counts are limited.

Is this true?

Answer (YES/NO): YES